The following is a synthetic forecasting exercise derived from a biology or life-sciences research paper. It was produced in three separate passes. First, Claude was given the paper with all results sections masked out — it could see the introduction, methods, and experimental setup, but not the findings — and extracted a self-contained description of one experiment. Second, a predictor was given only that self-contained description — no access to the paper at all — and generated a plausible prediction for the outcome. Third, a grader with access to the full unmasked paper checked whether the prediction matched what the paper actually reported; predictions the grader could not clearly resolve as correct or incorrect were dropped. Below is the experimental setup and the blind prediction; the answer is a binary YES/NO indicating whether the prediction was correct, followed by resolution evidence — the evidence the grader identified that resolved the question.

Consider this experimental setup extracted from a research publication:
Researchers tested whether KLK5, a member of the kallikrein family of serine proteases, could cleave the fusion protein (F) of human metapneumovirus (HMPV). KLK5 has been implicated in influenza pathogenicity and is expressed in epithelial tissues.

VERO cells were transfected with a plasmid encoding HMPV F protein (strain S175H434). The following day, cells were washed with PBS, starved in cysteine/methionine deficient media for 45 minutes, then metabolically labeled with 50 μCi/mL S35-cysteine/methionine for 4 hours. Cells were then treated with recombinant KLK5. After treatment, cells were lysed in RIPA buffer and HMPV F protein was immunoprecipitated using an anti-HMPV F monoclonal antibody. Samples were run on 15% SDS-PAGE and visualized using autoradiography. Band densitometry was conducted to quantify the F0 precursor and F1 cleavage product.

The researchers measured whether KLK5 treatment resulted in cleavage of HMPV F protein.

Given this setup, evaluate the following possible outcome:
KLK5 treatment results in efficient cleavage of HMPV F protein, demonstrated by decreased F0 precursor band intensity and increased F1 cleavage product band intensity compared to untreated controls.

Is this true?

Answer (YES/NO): NO